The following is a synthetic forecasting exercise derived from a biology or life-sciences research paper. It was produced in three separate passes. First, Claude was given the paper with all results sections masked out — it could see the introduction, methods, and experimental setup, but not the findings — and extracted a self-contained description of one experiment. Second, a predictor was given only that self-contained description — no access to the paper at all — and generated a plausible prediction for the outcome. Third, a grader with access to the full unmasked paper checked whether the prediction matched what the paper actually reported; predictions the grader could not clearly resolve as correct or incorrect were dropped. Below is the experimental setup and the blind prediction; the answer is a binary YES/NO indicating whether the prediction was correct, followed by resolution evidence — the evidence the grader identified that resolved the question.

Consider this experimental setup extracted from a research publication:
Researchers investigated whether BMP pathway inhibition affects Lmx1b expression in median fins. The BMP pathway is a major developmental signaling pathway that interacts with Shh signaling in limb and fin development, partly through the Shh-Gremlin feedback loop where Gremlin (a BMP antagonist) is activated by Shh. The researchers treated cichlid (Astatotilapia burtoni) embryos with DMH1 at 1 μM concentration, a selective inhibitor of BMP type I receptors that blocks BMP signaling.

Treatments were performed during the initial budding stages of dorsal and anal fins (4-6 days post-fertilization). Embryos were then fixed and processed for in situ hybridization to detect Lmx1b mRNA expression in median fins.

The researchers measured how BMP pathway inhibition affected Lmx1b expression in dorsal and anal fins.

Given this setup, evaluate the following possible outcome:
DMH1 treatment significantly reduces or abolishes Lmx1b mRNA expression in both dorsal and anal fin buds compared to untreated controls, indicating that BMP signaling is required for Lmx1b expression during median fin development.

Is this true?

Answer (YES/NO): NO